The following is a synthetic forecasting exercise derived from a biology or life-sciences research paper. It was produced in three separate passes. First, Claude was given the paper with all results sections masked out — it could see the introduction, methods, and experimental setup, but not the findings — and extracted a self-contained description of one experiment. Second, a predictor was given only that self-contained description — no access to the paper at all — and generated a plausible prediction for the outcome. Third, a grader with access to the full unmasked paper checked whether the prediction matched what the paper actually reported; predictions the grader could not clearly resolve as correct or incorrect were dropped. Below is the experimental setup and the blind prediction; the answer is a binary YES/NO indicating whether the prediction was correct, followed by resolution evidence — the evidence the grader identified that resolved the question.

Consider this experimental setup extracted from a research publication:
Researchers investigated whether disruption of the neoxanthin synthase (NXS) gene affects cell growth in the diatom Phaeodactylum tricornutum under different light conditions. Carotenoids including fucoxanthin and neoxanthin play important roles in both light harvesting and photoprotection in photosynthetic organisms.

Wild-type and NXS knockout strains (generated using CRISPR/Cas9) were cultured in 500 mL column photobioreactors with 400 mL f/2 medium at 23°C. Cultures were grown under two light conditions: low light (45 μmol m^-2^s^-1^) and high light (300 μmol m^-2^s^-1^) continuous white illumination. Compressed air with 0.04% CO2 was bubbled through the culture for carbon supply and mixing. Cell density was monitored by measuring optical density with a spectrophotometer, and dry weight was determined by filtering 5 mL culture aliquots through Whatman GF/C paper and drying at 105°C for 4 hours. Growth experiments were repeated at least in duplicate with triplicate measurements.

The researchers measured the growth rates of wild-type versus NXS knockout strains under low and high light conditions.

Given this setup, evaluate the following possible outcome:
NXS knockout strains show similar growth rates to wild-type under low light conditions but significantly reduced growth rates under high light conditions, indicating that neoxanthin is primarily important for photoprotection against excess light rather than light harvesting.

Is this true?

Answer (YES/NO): NO